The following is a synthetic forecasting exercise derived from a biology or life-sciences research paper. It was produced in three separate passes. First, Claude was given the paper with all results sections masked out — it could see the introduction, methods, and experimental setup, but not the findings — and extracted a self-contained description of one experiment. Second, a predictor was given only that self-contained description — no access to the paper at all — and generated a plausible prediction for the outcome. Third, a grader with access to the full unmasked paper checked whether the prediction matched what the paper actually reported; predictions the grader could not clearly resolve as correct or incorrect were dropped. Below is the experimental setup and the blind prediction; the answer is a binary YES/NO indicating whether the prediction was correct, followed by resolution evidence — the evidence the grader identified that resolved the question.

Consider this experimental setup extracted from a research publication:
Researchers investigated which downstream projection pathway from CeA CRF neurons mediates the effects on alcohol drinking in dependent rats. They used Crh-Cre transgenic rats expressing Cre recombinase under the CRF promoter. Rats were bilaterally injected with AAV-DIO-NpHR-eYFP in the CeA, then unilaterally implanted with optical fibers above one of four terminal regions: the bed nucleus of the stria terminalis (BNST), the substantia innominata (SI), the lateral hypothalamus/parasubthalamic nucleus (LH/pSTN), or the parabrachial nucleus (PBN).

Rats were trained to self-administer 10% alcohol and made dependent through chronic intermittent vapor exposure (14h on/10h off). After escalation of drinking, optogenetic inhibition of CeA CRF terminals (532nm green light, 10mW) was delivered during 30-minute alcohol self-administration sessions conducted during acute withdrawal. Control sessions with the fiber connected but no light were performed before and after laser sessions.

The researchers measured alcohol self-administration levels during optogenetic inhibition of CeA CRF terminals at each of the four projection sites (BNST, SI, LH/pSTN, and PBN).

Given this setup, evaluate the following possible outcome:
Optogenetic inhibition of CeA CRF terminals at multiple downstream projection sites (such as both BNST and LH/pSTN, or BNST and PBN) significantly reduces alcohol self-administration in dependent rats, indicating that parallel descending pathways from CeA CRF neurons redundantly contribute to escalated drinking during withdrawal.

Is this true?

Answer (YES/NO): NO